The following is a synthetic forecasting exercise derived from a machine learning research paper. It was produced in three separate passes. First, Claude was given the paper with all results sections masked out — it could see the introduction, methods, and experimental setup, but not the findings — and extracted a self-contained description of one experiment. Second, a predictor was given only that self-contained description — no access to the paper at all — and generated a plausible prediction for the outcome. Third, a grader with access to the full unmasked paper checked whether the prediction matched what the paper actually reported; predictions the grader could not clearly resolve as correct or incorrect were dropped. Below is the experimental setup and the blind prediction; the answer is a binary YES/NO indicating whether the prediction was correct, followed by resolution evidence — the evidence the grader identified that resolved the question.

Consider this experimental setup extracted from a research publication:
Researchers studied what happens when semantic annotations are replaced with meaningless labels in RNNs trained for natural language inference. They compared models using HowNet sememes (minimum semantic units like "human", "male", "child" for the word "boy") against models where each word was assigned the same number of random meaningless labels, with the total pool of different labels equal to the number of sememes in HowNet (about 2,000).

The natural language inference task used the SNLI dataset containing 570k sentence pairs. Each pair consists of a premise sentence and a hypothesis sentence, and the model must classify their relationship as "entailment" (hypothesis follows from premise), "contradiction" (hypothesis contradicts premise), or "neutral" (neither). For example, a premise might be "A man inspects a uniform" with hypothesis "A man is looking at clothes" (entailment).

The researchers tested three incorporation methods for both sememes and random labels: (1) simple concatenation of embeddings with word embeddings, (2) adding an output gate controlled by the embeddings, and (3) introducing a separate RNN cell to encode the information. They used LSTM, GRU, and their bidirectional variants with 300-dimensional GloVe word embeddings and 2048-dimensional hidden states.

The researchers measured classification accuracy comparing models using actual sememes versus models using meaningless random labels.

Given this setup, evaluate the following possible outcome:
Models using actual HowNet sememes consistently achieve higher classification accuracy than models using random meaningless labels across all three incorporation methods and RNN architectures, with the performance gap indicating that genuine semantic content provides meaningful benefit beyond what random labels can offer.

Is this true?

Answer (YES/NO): YES